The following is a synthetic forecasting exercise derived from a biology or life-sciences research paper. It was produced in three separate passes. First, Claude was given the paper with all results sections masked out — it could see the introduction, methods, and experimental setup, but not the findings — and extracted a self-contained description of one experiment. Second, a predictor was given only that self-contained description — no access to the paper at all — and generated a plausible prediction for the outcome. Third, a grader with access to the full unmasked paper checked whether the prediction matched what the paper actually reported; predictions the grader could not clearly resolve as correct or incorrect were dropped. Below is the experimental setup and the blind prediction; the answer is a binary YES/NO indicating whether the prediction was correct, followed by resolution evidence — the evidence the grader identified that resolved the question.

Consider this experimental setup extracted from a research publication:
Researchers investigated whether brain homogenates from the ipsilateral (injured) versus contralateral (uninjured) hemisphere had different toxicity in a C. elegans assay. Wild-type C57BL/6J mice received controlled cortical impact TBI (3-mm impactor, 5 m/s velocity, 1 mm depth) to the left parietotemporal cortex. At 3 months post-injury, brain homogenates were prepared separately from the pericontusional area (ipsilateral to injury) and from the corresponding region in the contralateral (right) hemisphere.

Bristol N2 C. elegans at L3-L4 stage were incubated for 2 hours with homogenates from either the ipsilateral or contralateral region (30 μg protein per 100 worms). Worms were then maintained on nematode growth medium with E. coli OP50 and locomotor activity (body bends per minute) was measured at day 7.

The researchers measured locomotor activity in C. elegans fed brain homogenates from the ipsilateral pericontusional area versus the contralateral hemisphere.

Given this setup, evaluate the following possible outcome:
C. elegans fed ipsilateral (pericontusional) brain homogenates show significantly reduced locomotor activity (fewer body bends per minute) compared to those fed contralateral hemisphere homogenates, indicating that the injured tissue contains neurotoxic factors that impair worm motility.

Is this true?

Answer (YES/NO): YES